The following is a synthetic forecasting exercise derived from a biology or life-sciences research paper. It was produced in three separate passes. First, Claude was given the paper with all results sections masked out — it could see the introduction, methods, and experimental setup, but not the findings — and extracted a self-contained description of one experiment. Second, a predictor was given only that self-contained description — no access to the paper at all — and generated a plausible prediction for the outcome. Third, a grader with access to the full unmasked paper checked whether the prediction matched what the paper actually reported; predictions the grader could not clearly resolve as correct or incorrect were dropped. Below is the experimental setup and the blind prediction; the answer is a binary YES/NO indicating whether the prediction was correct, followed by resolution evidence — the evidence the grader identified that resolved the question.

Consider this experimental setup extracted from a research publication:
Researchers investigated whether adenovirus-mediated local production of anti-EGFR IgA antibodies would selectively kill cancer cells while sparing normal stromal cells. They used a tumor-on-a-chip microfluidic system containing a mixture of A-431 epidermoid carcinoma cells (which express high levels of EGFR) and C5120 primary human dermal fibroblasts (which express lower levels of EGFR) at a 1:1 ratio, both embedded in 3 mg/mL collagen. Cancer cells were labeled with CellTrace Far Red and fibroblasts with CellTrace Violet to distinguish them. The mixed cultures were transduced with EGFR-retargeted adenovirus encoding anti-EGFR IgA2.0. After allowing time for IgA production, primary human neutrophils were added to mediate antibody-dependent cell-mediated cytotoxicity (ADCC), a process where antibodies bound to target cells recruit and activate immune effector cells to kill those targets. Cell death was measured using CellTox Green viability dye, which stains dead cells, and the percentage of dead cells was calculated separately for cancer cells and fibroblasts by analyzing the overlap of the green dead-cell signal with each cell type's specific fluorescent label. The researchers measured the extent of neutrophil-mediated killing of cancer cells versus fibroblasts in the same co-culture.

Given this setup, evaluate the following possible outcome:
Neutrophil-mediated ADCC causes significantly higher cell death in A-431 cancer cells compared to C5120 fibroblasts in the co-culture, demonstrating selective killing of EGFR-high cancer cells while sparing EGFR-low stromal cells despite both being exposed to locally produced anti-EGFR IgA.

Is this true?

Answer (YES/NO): YES